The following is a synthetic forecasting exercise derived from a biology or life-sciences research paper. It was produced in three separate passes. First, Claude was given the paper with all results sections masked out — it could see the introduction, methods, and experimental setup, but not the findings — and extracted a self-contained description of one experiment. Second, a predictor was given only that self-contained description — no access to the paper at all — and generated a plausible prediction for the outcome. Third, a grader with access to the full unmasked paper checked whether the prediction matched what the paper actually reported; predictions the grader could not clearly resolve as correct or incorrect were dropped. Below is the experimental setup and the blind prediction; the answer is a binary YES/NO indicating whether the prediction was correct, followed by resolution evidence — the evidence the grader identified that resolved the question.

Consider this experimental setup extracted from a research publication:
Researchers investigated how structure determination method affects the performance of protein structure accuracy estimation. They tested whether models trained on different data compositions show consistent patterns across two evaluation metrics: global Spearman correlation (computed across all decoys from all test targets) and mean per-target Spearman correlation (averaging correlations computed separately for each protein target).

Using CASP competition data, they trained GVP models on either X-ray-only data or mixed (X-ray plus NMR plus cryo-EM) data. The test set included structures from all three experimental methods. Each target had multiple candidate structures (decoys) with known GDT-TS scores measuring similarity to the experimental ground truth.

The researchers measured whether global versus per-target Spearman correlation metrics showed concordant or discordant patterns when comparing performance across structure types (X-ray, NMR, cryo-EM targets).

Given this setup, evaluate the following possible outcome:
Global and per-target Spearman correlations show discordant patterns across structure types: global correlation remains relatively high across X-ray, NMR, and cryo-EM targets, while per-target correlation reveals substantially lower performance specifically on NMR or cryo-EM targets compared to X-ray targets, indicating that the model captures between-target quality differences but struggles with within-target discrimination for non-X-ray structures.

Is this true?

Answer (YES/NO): NO